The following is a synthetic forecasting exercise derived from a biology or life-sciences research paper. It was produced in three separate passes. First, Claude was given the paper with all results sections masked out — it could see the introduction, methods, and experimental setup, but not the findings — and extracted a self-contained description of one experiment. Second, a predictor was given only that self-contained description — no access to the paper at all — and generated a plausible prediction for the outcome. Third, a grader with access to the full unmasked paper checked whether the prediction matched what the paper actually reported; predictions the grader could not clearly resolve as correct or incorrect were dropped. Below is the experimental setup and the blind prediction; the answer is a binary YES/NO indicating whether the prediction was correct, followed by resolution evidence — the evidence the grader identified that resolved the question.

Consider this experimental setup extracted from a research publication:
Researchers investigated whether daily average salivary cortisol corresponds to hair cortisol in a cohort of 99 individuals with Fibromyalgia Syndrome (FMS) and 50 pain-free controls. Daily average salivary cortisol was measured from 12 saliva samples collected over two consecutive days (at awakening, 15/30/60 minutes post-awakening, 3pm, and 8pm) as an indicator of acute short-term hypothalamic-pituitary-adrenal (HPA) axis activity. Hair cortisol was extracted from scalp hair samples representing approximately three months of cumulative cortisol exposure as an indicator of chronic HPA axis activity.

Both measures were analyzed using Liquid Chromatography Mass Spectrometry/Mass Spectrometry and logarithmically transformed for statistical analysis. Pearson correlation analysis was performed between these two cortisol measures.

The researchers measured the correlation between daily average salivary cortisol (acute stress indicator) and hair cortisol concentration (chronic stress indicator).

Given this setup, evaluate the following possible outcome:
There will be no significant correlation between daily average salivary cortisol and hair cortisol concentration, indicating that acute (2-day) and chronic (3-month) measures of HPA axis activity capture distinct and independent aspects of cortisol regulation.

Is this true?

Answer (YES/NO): YES